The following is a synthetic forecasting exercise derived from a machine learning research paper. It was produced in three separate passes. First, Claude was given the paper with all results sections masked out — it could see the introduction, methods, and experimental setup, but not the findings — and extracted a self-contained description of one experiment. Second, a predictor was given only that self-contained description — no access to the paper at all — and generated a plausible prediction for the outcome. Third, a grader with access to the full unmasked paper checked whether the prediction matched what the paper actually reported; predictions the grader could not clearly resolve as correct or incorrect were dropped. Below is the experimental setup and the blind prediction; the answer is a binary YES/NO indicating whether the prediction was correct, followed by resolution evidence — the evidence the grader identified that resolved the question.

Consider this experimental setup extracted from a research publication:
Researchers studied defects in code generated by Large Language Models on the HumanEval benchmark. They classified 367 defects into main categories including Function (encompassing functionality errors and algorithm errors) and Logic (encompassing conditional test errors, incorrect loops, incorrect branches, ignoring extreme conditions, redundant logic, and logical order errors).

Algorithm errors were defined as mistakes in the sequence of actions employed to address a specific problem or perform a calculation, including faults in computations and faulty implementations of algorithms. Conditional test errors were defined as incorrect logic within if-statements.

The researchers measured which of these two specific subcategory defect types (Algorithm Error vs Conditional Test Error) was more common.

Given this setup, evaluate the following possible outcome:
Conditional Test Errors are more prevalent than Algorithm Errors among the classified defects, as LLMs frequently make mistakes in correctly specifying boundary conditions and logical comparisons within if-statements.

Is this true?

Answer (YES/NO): NO